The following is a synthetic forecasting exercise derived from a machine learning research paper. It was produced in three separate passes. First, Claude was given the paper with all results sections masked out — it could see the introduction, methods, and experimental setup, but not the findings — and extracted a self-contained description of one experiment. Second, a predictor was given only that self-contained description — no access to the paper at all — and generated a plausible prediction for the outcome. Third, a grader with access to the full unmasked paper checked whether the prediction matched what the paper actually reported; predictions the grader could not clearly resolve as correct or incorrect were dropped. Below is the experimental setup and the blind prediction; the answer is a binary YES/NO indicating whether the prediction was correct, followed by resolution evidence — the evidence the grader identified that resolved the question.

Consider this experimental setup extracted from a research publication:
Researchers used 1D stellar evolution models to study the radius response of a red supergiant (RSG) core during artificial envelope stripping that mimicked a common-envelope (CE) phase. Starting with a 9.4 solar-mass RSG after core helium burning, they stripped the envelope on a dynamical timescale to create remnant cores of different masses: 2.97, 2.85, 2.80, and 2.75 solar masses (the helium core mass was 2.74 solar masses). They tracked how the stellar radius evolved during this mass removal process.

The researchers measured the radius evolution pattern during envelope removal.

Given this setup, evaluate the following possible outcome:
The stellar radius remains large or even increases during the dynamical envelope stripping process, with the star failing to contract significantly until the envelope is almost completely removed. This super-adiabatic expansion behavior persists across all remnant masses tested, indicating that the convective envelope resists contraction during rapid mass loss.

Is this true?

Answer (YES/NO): NO